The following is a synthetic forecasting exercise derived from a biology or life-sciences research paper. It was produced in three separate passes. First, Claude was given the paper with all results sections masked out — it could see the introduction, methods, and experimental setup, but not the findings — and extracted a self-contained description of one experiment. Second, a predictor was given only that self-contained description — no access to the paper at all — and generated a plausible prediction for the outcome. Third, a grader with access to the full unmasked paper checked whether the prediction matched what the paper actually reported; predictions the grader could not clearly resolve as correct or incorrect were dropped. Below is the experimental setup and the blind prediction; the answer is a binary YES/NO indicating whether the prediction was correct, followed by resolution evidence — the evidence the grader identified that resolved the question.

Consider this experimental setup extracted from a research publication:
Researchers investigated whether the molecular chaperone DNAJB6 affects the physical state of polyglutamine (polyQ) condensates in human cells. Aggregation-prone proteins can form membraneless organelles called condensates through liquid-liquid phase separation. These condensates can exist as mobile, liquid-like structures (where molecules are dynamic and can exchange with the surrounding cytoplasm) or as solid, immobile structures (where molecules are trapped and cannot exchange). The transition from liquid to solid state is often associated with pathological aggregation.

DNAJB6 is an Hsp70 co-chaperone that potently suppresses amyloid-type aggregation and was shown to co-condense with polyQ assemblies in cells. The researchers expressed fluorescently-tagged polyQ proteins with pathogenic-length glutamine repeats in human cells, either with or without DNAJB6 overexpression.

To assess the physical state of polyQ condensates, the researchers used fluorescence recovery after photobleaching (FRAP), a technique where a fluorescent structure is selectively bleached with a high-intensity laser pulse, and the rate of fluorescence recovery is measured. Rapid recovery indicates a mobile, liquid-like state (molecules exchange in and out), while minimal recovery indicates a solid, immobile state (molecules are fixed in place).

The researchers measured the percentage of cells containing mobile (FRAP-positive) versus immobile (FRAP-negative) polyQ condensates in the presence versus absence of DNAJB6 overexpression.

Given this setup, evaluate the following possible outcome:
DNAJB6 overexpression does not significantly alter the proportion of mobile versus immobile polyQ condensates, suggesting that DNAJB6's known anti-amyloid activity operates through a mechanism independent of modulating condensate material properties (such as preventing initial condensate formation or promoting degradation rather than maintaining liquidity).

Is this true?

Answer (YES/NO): NO